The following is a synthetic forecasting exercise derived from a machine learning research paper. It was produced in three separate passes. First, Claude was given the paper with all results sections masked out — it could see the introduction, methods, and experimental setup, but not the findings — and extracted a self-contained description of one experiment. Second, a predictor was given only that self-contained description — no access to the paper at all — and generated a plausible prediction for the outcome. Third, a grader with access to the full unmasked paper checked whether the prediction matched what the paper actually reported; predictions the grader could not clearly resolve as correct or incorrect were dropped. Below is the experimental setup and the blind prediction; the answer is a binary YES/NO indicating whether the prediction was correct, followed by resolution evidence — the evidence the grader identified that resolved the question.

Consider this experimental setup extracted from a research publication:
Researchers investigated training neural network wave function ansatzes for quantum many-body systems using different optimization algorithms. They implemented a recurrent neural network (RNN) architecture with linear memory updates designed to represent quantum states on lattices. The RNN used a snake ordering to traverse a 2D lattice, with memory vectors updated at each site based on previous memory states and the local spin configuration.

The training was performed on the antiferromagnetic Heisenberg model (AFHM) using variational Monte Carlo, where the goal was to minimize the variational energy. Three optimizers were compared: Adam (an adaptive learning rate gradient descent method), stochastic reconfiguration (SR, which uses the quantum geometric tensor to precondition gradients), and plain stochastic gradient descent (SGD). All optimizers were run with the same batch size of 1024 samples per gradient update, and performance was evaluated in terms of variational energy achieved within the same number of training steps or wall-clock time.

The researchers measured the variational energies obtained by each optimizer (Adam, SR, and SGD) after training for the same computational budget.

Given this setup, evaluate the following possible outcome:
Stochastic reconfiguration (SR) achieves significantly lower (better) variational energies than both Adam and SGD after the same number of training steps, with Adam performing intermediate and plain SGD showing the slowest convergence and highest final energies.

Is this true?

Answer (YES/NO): NO